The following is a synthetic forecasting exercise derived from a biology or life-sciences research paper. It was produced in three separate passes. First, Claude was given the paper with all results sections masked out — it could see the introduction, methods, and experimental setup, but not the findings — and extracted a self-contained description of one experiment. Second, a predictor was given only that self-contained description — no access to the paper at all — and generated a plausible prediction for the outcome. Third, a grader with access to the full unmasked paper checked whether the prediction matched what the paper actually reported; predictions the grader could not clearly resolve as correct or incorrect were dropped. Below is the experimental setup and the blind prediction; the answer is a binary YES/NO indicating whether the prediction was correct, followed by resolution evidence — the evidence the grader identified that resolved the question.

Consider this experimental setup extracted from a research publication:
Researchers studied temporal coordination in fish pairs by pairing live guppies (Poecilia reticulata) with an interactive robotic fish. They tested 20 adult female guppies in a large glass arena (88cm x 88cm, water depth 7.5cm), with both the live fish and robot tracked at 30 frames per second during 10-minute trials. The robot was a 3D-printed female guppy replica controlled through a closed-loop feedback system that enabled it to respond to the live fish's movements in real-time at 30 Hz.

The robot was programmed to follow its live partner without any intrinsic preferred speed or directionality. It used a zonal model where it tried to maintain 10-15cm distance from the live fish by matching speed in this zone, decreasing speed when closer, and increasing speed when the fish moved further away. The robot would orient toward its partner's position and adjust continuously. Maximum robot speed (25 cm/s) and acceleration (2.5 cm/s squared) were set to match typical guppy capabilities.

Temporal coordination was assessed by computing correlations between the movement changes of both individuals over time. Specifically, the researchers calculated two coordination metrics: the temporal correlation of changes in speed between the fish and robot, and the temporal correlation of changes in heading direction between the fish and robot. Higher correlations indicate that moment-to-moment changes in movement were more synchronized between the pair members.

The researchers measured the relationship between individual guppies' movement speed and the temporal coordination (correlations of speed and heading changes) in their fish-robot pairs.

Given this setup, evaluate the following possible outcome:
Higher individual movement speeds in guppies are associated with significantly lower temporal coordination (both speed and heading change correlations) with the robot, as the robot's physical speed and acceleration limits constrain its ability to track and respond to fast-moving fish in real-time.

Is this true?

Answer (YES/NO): NO